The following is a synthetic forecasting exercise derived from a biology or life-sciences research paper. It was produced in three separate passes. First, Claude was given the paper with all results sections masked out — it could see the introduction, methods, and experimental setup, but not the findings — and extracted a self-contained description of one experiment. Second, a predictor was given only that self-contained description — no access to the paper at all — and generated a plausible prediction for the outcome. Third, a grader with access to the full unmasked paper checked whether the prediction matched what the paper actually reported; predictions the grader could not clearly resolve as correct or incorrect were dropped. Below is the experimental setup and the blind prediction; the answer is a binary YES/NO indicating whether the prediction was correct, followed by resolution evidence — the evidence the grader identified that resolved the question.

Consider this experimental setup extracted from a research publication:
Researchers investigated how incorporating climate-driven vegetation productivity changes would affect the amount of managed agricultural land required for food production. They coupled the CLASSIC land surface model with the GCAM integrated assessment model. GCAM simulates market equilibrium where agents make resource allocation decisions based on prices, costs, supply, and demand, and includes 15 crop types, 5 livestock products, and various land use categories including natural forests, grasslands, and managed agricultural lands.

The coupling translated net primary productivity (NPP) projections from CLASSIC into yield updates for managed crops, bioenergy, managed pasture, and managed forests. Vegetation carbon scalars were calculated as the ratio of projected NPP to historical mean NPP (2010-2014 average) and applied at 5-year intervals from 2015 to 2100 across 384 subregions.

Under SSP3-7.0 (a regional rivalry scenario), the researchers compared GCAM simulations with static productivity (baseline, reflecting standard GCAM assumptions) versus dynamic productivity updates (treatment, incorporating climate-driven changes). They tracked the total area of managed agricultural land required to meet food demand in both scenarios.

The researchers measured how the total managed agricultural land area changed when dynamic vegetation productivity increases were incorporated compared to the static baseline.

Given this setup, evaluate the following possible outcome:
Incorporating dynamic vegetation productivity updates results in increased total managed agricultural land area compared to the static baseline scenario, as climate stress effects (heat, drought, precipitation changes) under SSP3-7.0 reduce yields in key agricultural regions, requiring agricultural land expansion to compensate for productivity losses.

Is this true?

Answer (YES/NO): NO